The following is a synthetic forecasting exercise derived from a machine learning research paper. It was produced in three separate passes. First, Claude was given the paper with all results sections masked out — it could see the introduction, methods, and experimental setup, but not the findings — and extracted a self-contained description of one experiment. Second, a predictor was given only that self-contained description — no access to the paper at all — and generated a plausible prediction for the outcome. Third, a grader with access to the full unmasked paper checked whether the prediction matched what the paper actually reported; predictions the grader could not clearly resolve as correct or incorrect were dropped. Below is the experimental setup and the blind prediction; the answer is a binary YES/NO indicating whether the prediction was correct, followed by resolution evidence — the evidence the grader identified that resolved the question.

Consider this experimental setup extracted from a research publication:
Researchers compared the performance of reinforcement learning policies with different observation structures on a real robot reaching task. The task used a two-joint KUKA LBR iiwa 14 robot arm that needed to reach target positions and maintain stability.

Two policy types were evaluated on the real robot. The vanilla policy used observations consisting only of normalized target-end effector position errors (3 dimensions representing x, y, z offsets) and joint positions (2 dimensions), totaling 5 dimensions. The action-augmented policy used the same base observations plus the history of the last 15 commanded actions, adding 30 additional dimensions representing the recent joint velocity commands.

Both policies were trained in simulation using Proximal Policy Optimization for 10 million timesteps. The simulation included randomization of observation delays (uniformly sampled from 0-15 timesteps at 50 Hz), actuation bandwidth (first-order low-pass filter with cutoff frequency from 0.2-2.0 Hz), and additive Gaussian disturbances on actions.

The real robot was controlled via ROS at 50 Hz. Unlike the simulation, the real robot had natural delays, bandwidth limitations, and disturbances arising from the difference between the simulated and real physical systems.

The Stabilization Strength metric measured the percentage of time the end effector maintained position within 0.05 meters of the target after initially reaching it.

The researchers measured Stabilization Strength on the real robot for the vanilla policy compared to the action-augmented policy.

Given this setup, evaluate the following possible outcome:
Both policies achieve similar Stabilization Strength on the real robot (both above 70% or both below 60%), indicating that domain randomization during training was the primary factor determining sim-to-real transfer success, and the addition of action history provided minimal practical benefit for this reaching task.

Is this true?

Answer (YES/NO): NO